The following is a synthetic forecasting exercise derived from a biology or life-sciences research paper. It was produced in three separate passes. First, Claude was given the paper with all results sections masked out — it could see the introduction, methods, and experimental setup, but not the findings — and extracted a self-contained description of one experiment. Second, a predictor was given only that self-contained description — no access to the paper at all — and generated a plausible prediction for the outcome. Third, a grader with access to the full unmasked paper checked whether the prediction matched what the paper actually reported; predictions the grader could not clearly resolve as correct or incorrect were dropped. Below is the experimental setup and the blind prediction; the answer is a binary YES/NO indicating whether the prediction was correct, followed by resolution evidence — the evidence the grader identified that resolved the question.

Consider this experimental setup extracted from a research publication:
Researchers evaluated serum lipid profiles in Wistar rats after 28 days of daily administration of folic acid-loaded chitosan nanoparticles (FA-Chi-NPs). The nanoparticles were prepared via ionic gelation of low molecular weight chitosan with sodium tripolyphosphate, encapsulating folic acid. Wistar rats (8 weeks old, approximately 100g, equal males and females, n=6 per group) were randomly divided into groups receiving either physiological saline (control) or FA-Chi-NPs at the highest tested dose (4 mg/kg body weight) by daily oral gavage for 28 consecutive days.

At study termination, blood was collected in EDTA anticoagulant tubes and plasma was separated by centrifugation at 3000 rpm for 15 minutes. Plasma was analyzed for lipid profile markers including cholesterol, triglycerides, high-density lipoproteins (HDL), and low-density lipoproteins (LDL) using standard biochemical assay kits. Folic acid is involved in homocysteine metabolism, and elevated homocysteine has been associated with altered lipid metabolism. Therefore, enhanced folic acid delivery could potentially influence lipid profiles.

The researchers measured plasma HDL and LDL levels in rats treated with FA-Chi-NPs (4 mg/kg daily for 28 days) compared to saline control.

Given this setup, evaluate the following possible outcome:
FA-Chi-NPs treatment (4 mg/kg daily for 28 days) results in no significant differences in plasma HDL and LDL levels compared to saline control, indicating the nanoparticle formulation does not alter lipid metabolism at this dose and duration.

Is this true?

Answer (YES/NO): YES